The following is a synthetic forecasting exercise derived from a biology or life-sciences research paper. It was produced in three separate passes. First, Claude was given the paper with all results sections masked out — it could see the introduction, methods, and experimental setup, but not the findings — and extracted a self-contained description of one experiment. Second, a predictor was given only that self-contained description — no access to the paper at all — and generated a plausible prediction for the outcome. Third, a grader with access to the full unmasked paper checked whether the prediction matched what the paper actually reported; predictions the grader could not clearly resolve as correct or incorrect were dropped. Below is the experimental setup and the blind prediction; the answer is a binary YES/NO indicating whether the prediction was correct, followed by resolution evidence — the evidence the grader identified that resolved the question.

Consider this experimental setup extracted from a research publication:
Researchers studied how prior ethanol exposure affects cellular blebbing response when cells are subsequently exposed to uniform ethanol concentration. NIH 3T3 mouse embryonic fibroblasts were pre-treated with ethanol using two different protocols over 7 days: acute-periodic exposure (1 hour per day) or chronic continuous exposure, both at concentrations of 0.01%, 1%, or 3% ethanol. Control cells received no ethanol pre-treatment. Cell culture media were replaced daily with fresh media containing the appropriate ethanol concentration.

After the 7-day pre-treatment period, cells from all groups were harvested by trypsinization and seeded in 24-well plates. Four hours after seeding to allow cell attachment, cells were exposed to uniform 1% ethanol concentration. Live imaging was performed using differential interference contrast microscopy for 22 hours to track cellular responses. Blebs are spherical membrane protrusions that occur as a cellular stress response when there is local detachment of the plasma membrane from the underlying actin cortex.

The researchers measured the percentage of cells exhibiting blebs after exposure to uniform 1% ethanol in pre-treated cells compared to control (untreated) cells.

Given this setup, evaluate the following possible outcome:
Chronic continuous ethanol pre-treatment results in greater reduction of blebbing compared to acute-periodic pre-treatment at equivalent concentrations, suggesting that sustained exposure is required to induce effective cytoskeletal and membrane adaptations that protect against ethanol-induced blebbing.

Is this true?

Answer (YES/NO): NO